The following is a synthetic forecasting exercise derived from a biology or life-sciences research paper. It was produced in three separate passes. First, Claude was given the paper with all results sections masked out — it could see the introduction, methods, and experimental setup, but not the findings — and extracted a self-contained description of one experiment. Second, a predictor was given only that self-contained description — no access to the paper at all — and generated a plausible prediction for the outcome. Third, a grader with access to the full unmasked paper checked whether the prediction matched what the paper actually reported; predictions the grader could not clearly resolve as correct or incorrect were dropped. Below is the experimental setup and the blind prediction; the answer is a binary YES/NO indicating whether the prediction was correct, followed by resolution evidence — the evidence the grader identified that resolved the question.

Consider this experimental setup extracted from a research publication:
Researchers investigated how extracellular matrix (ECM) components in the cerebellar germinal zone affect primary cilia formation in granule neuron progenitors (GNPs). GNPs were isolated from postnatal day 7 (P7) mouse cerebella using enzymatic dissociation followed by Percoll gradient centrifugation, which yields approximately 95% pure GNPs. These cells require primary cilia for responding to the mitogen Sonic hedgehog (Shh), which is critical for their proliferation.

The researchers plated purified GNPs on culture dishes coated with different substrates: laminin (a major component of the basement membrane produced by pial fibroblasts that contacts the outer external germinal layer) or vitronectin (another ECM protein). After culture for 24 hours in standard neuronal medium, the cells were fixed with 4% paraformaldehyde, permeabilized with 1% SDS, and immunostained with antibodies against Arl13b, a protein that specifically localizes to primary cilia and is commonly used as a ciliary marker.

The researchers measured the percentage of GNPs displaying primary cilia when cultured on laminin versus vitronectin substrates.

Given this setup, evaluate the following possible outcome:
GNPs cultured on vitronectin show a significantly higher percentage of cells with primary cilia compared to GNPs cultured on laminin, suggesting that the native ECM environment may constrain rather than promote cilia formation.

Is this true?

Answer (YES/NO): NO